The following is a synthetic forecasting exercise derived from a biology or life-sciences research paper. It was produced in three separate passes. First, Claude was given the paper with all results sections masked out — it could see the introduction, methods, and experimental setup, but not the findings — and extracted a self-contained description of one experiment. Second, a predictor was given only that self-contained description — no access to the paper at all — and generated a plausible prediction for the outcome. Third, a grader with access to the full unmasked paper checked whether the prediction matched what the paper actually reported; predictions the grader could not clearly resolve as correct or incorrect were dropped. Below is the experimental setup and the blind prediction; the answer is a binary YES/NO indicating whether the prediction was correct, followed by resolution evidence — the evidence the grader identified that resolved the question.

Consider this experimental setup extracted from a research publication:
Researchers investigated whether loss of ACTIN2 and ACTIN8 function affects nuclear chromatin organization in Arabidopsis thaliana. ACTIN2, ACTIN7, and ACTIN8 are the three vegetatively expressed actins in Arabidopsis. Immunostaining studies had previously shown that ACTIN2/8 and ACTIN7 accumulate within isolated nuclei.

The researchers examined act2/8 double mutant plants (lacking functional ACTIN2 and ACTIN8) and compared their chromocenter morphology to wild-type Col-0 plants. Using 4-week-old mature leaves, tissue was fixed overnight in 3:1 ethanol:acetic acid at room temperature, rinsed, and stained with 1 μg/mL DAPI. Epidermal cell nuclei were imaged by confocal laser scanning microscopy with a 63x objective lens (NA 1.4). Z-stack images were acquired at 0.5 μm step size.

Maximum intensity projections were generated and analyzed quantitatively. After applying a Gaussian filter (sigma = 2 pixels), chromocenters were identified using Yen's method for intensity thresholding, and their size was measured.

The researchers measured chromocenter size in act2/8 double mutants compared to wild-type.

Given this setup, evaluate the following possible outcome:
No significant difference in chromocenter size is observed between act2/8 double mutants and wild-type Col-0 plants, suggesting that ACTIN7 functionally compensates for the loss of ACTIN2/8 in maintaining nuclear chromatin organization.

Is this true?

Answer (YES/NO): YES